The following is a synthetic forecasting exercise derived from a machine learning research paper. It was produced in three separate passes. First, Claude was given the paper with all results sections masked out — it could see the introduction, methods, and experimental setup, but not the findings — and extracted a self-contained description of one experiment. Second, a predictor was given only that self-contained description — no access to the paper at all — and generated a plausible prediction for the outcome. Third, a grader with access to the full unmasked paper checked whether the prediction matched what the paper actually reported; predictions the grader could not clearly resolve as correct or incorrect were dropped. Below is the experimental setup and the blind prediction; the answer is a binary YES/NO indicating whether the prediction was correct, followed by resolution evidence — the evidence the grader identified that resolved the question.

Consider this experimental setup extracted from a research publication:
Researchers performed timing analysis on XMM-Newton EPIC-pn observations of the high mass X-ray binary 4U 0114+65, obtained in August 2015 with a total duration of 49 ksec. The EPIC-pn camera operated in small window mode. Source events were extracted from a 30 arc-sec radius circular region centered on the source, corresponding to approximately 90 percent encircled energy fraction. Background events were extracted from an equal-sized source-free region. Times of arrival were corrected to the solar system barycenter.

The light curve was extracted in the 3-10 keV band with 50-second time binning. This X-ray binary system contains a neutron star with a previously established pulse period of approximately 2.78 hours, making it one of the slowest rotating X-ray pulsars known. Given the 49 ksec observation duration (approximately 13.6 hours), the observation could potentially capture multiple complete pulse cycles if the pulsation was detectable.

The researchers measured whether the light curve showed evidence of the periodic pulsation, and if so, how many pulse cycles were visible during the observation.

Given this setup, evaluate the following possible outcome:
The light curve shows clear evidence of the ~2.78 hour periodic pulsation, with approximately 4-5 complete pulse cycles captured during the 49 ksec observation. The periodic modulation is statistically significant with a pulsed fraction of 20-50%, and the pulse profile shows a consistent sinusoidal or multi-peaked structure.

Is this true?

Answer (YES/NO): NO